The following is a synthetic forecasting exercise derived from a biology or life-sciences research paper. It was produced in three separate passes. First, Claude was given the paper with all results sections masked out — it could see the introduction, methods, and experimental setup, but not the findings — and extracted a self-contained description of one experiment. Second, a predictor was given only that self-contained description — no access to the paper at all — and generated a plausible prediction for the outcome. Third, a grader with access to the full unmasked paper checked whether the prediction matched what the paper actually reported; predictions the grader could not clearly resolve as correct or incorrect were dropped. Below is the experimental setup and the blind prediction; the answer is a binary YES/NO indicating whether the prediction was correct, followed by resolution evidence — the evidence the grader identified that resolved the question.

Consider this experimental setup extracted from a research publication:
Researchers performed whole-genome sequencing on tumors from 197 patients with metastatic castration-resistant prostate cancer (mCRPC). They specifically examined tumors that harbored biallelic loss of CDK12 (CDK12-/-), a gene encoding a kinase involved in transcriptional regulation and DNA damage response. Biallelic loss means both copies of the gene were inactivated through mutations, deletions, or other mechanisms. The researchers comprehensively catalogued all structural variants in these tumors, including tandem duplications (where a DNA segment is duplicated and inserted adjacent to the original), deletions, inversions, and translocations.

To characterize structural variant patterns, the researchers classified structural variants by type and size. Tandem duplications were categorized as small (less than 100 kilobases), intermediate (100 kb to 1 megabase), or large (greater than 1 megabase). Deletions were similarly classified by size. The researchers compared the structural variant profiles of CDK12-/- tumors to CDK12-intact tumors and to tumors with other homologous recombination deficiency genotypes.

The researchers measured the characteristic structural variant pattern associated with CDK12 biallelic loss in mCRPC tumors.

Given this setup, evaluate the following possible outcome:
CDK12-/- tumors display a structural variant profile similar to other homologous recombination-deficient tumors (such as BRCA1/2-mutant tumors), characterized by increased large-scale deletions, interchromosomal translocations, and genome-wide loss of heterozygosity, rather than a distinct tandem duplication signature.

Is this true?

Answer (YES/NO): NO